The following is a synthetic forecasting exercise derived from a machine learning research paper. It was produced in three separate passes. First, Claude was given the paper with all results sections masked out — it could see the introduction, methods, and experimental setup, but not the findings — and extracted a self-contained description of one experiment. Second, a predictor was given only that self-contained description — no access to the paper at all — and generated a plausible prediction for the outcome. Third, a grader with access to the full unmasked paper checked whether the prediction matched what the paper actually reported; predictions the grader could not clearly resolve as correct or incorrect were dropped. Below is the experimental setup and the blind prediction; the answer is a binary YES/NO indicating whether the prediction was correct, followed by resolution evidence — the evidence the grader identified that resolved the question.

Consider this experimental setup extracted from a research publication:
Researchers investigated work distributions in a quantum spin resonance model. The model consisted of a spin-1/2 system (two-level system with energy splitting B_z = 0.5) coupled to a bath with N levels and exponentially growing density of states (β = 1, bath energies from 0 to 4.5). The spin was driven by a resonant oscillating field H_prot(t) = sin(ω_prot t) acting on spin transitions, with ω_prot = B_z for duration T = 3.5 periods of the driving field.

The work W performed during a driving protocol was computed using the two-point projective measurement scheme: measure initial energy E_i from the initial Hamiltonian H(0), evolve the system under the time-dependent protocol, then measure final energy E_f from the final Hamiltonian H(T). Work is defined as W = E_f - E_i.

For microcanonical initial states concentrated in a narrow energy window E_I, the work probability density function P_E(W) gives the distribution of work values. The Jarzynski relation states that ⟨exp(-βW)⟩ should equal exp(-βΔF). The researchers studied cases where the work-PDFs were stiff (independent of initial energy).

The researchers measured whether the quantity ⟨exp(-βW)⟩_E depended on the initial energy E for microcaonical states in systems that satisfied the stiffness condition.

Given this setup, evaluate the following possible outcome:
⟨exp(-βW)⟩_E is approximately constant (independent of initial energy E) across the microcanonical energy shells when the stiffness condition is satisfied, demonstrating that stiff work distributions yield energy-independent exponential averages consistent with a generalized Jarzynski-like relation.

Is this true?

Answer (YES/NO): YES